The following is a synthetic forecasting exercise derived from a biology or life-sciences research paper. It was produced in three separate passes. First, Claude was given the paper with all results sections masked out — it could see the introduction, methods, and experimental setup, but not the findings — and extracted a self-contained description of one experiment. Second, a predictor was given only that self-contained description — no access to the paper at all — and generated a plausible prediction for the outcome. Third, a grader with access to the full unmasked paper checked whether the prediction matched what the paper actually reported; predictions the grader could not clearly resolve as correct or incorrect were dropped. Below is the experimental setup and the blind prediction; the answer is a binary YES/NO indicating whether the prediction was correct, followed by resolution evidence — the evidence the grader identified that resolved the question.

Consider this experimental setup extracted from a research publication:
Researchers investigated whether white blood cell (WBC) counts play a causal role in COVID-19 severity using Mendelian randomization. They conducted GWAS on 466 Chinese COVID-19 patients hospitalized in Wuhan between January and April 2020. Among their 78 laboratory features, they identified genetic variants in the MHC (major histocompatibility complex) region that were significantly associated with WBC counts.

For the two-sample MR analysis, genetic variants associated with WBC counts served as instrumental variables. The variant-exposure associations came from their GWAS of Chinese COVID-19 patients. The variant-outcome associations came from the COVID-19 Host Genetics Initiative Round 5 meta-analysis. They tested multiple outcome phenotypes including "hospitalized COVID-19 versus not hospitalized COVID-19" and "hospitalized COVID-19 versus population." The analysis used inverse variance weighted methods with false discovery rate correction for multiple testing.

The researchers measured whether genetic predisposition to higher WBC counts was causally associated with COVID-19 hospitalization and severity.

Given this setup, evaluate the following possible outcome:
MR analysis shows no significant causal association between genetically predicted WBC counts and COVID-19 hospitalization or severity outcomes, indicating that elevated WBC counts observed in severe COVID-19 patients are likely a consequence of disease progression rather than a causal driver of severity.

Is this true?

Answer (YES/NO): NO